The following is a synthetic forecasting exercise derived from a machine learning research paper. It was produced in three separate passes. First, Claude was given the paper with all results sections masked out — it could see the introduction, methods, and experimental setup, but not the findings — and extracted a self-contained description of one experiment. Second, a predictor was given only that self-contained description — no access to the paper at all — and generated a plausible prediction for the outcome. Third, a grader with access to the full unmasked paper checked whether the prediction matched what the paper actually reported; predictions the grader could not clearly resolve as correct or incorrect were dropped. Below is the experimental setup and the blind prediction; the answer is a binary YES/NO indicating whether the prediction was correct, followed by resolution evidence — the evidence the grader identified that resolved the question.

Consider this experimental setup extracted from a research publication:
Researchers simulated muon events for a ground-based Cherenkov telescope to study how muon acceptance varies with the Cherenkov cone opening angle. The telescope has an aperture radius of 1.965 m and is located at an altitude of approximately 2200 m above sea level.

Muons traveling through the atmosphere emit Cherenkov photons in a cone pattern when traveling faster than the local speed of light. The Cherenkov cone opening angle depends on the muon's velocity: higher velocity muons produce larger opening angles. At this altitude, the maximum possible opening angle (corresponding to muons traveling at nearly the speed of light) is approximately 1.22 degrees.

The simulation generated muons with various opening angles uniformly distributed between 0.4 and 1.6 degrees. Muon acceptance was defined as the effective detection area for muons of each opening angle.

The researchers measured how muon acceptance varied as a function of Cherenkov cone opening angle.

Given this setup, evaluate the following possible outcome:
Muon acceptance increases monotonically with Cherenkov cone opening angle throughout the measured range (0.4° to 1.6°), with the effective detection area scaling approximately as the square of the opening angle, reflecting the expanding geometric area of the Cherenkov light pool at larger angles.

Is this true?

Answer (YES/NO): NO